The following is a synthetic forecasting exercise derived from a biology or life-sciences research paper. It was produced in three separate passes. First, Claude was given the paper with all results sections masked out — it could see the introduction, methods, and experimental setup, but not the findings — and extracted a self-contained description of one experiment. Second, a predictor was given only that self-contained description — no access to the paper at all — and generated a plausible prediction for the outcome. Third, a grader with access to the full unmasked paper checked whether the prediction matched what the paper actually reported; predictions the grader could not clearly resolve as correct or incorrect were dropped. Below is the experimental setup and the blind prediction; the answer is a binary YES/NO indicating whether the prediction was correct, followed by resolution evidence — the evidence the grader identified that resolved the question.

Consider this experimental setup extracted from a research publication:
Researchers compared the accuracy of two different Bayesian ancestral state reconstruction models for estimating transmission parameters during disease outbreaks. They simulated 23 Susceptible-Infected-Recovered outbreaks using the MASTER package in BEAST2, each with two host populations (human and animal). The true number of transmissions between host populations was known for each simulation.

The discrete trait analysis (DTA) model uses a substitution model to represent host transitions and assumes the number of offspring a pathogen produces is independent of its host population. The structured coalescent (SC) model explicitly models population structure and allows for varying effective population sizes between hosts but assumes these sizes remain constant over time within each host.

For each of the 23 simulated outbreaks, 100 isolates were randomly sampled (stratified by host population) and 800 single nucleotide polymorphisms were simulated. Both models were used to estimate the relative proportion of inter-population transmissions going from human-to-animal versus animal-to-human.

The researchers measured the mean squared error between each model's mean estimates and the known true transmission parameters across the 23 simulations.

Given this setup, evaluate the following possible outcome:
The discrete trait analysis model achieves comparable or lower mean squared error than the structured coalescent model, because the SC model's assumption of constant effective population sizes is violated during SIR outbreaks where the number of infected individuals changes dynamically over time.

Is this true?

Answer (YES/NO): YES